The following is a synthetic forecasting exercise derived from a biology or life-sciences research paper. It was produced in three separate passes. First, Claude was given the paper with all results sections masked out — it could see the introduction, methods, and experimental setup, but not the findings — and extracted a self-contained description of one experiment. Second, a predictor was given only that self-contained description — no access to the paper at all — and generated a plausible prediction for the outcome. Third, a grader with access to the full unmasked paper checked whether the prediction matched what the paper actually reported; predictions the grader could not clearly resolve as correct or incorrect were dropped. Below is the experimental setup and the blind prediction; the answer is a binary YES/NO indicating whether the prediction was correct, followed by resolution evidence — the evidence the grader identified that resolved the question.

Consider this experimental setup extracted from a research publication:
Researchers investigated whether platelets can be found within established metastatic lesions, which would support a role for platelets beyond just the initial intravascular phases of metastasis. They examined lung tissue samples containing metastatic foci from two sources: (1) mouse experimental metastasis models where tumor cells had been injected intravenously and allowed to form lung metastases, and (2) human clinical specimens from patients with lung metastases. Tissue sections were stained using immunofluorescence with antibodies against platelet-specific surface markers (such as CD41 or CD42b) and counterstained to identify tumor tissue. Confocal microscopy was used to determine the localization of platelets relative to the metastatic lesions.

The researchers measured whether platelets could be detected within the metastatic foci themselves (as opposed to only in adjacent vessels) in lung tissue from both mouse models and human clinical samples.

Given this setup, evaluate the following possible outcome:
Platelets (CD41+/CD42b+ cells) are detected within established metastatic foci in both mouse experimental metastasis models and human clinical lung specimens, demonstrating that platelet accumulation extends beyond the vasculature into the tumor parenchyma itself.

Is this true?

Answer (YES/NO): YES